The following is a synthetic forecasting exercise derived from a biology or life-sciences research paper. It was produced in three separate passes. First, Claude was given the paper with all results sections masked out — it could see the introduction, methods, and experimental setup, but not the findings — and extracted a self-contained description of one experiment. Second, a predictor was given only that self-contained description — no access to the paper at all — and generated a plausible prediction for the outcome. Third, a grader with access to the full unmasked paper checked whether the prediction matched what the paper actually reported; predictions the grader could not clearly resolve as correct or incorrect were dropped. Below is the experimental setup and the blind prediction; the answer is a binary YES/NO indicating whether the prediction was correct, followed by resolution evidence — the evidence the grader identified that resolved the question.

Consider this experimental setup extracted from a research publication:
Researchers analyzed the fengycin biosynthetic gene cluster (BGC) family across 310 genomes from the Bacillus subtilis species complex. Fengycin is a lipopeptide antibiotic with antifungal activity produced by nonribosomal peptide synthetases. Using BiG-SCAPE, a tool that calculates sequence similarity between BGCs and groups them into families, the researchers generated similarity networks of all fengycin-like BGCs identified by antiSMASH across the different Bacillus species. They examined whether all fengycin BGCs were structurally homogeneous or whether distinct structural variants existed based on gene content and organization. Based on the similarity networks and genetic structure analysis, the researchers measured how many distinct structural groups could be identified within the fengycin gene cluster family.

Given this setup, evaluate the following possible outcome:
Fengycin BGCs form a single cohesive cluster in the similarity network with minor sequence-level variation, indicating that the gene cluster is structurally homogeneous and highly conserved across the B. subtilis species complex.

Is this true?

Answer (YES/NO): NO